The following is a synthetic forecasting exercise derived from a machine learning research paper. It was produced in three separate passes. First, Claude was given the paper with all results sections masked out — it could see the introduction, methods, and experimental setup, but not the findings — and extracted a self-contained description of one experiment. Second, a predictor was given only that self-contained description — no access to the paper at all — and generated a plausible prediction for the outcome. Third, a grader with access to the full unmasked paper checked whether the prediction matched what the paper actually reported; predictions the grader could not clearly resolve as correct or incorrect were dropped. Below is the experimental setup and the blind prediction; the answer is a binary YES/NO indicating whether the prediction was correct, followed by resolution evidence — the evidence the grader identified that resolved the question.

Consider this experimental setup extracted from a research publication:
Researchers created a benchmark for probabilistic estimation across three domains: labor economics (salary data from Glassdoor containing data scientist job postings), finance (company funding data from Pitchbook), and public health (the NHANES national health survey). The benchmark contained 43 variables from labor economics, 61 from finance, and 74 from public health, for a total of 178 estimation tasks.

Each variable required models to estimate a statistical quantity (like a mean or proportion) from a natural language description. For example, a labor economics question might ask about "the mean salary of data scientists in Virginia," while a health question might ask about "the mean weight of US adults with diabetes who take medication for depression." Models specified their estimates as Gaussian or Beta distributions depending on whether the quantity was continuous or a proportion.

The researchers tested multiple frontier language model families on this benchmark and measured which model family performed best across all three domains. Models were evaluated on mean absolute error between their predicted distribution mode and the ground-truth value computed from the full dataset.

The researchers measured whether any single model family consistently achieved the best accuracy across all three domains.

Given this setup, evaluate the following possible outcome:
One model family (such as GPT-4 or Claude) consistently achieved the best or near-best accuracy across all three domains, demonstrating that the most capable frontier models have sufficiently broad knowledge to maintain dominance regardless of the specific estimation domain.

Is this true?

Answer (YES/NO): NO